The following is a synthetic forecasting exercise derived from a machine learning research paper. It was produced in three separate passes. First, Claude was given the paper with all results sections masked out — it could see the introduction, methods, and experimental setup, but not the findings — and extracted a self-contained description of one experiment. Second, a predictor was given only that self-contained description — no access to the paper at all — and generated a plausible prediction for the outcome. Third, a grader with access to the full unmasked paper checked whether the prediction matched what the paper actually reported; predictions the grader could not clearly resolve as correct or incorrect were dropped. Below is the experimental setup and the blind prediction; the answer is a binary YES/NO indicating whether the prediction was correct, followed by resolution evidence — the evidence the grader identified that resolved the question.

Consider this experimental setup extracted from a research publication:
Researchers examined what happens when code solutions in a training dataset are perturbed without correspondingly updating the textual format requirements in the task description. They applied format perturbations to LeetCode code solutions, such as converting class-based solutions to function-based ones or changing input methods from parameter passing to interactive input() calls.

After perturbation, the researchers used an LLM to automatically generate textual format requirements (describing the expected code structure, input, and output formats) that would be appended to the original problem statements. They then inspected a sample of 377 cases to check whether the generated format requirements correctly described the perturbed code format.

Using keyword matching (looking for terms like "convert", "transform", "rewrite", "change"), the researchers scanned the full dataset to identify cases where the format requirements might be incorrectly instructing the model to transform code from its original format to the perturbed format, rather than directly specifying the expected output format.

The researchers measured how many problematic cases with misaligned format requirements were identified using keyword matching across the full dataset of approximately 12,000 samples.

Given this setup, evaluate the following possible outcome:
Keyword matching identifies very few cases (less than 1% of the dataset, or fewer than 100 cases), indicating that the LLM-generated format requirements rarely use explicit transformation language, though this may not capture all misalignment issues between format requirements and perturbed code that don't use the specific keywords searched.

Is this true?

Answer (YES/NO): YES